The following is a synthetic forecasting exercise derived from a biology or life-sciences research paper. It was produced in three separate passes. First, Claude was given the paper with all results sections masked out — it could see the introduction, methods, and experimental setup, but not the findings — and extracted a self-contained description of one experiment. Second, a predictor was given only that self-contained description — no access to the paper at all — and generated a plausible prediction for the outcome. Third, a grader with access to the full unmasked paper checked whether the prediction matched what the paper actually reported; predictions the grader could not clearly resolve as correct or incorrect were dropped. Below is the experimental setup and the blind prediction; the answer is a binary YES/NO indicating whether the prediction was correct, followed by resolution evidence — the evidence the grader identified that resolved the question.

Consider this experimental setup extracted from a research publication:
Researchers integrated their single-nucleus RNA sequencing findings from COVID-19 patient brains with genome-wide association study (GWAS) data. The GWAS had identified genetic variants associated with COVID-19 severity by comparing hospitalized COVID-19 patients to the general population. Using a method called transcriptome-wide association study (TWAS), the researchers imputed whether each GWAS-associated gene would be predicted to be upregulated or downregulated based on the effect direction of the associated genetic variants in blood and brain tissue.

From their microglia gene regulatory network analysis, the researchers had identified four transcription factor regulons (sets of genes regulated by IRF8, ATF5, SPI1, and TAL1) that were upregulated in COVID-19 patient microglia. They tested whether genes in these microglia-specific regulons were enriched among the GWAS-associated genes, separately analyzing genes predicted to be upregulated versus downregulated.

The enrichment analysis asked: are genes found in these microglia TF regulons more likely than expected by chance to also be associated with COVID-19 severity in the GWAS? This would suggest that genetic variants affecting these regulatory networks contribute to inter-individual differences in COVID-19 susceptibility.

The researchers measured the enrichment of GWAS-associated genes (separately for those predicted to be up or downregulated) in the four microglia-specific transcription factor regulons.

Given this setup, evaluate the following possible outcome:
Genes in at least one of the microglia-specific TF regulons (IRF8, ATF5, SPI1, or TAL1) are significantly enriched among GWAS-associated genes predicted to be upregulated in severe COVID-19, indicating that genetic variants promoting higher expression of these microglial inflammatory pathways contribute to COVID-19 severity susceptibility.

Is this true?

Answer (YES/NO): NO